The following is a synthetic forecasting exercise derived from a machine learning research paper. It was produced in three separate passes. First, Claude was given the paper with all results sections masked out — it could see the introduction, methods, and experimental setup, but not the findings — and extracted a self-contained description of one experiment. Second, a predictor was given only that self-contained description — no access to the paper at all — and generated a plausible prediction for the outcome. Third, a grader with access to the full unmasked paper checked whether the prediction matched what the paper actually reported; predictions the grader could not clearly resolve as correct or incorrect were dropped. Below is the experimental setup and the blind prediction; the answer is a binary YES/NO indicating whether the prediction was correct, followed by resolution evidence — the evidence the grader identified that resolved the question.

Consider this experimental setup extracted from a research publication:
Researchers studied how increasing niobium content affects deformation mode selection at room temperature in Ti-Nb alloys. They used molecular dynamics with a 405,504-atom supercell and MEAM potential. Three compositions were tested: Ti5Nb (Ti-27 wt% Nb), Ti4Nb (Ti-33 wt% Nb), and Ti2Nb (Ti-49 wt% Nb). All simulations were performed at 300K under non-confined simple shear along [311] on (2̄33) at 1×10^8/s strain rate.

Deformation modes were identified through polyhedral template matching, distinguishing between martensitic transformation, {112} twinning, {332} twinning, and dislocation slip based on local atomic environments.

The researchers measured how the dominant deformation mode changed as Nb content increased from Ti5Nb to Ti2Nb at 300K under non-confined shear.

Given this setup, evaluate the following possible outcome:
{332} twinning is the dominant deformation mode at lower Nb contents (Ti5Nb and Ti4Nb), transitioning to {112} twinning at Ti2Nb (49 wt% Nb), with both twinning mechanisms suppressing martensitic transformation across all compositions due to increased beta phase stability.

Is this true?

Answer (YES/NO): NO